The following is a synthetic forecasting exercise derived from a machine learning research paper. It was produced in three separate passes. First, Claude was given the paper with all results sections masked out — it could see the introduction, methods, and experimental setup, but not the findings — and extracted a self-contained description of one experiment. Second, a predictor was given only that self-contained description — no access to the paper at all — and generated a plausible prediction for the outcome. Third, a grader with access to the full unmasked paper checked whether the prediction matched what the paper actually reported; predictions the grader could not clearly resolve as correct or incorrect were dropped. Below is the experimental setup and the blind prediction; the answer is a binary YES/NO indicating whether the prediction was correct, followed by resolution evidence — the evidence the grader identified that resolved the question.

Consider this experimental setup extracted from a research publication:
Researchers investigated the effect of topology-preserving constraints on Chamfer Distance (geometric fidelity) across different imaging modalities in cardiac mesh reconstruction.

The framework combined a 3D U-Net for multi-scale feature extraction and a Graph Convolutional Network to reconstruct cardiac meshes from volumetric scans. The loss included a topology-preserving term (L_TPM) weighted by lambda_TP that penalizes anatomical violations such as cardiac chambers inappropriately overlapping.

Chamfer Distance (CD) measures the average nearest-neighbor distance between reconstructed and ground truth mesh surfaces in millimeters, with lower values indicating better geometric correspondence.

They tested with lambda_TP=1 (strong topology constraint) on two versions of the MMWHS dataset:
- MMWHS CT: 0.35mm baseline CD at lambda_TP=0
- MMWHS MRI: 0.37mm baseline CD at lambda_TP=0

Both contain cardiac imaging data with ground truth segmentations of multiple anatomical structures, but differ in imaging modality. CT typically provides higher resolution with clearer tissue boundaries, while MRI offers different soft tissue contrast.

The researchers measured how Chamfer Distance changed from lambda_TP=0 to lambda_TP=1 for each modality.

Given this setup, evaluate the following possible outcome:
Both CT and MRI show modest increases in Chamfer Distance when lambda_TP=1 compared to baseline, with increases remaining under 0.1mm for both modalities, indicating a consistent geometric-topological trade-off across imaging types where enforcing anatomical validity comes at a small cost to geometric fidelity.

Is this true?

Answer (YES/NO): NO